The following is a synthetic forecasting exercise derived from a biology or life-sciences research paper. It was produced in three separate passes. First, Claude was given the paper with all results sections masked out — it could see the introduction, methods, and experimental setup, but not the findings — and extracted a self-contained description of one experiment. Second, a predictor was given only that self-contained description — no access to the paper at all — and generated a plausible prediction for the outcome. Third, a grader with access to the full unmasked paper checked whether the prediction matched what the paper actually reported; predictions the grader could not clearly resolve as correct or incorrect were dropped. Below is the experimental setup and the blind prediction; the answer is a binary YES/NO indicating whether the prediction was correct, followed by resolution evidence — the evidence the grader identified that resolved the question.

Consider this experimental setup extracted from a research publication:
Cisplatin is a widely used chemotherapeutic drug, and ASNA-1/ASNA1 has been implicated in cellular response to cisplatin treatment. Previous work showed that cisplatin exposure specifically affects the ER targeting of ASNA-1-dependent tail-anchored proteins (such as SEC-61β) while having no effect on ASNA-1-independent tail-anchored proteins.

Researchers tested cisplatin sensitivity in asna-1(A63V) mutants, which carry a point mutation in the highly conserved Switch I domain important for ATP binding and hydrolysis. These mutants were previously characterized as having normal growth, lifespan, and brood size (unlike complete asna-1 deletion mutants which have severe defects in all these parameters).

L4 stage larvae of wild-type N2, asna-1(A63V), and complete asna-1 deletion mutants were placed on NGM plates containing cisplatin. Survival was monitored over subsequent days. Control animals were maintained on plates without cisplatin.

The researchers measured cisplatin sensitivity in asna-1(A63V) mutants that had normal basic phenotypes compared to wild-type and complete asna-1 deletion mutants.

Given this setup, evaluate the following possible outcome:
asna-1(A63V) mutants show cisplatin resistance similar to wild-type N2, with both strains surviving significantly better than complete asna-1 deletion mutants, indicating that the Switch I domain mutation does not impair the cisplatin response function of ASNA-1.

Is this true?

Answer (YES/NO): NO